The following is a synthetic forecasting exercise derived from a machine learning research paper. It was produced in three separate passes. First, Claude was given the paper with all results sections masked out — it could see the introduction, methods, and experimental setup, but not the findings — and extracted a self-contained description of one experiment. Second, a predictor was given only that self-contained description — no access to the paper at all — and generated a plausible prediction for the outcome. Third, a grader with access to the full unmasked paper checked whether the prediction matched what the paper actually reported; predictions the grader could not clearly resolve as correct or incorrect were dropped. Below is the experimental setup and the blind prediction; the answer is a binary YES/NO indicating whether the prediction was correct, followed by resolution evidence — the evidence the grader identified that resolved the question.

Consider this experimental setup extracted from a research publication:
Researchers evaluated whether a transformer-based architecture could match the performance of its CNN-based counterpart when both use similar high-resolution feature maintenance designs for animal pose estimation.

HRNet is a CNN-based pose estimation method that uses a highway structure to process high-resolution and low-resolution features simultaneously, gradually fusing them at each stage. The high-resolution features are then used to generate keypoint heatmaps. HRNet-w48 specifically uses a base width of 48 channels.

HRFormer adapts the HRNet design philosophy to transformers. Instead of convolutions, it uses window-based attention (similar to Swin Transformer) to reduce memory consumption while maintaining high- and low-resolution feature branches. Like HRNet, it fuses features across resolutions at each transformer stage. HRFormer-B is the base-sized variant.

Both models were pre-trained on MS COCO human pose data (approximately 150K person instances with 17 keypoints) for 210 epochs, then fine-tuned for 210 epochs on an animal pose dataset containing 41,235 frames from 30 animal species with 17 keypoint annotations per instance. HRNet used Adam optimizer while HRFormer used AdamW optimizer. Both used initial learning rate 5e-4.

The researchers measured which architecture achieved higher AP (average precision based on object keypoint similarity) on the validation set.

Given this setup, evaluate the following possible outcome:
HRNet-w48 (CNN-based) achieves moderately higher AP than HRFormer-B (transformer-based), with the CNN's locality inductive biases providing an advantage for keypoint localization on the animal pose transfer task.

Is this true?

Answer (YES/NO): YES